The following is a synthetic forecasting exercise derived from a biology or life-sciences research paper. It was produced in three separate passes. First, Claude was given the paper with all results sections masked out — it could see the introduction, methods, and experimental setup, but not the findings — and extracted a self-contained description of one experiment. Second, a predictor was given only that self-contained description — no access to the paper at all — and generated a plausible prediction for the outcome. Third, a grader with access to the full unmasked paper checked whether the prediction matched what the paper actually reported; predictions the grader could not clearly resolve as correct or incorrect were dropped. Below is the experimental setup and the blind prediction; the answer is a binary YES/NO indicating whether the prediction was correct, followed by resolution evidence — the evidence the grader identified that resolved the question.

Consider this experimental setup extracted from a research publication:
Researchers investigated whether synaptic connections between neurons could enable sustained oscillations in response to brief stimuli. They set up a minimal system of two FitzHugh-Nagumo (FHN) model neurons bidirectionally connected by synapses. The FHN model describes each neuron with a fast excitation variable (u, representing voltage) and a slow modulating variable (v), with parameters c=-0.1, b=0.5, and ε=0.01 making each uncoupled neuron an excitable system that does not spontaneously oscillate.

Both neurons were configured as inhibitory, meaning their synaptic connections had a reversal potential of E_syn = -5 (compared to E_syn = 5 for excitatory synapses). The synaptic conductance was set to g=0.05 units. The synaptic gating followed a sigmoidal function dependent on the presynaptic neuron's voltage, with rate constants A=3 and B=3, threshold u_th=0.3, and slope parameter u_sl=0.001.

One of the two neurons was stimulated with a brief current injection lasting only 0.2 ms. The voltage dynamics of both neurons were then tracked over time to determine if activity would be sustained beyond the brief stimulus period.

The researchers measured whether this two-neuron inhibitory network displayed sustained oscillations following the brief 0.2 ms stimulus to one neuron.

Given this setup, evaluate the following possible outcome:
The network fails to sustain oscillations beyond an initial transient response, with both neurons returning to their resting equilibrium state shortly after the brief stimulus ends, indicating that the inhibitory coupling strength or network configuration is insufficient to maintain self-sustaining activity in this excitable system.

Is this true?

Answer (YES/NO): NO